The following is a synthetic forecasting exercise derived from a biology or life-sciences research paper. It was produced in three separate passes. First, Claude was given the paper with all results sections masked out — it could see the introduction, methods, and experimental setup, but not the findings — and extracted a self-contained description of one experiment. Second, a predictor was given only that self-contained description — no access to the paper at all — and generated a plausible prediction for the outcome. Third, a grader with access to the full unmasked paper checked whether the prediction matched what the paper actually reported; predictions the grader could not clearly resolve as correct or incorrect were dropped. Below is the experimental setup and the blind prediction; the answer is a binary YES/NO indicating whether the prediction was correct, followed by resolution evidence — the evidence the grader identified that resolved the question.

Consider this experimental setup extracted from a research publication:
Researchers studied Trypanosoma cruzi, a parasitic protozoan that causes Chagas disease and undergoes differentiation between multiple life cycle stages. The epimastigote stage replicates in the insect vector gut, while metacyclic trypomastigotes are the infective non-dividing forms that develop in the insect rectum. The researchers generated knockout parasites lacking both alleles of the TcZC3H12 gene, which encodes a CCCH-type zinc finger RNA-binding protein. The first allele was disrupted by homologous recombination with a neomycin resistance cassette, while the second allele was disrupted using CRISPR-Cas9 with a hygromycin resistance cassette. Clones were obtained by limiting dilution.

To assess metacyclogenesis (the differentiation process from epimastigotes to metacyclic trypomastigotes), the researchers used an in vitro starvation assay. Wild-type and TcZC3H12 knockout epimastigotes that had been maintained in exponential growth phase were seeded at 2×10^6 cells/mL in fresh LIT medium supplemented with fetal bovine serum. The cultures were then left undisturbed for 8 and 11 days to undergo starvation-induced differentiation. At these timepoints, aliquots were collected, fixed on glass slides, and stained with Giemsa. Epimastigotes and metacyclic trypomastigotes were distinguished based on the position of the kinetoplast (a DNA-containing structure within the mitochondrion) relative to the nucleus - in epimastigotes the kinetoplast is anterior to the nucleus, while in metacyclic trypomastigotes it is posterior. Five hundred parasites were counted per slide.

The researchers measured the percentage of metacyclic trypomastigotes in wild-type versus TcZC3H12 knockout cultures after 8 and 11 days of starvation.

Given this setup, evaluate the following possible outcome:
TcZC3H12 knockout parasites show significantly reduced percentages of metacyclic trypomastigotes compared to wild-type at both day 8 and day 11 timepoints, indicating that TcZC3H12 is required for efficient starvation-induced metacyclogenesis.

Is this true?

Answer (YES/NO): NO